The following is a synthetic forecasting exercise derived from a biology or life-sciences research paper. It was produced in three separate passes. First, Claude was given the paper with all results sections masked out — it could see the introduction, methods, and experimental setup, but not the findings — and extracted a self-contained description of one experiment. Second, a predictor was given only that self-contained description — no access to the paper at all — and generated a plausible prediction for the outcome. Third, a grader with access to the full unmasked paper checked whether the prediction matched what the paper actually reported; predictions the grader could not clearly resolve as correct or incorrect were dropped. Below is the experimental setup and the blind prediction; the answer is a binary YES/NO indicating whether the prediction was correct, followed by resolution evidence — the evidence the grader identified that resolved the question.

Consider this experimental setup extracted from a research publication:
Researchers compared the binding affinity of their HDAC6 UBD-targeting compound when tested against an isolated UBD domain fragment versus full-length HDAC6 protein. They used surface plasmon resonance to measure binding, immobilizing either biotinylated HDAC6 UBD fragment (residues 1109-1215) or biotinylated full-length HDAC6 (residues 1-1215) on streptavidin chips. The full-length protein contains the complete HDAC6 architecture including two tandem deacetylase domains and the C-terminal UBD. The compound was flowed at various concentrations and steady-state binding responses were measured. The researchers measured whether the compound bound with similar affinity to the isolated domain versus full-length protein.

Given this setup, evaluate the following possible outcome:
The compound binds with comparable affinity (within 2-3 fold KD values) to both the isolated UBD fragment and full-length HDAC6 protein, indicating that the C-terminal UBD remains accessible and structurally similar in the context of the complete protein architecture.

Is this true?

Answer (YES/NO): NO